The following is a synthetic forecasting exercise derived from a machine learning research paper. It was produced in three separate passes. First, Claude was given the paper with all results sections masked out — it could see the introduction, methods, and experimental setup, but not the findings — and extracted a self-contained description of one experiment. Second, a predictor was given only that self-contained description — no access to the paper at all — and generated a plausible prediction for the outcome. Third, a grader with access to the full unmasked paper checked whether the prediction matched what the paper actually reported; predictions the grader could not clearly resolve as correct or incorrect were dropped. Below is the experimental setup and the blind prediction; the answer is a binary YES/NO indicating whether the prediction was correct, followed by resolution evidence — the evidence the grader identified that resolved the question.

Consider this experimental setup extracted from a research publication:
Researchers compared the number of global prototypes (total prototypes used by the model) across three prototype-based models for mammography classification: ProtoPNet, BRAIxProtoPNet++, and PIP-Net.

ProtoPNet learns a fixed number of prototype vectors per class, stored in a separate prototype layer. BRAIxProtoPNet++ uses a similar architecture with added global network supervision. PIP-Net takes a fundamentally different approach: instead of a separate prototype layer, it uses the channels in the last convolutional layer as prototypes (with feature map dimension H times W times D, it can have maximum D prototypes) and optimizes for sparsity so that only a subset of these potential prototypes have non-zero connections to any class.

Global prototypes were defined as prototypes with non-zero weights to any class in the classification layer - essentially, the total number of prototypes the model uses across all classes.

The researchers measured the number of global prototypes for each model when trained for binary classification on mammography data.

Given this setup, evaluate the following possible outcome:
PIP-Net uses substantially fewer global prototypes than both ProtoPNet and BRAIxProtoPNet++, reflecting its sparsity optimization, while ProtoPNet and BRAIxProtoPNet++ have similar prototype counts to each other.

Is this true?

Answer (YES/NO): YES